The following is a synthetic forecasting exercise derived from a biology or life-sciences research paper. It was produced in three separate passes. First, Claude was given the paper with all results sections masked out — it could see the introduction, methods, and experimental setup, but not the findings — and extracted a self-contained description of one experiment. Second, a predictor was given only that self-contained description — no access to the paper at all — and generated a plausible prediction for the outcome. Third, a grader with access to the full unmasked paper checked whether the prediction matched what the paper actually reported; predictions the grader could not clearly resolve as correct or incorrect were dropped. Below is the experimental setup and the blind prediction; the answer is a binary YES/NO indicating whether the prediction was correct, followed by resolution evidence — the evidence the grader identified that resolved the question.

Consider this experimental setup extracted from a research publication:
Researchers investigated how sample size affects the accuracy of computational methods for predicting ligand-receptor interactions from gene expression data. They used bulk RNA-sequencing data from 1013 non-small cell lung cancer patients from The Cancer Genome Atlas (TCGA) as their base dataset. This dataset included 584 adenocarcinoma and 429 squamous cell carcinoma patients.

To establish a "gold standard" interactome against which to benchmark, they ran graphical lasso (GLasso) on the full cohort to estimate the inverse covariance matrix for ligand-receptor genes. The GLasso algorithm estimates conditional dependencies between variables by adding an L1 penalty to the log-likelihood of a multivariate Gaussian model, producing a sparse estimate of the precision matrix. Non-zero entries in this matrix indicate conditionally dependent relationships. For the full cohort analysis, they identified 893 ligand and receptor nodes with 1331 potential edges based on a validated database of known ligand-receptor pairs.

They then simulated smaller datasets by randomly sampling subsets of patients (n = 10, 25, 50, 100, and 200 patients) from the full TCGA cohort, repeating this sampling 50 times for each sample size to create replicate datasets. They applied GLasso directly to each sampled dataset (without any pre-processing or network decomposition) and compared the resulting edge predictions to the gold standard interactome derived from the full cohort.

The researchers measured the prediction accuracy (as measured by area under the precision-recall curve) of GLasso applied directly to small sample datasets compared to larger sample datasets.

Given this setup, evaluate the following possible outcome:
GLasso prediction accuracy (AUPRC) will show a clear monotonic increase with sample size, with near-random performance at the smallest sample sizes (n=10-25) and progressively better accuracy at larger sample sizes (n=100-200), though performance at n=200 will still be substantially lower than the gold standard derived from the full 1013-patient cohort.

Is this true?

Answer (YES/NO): NO